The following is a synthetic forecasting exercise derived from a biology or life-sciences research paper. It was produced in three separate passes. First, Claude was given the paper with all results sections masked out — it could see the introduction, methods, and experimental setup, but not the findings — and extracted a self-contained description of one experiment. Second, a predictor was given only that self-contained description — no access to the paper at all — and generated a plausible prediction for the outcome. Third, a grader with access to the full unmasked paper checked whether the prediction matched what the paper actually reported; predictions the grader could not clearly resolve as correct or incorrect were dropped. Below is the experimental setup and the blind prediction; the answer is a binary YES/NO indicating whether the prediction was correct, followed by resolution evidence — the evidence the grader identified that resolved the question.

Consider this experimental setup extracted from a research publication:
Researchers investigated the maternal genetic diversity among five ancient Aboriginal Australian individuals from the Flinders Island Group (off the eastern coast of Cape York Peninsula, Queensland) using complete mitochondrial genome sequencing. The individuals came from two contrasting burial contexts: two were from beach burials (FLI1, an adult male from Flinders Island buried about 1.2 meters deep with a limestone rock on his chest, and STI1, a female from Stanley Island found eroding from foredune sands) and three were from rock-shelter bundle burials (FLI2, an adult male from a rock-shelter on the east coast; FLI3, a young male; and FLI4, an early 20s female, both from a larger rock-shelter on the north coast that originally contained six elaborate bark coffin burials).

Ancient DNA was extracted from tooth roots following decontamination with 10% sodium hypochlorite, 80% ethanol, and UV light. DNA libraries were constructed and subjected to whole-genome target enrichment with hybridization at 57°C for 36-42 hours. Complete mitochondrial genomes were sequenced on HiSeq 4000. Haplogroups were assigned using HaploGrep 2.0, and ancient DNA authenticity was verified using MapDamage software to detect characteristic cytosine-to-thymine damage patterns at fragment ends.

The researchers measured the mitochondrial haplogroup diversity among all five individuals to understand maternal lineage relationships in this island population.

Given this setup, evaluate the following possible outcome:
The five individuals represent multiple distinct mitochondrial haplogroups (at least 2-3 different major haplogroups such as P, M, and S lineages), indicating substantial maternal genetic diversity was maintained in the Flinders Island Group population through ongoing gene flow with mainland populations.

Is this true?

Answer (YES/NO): NO